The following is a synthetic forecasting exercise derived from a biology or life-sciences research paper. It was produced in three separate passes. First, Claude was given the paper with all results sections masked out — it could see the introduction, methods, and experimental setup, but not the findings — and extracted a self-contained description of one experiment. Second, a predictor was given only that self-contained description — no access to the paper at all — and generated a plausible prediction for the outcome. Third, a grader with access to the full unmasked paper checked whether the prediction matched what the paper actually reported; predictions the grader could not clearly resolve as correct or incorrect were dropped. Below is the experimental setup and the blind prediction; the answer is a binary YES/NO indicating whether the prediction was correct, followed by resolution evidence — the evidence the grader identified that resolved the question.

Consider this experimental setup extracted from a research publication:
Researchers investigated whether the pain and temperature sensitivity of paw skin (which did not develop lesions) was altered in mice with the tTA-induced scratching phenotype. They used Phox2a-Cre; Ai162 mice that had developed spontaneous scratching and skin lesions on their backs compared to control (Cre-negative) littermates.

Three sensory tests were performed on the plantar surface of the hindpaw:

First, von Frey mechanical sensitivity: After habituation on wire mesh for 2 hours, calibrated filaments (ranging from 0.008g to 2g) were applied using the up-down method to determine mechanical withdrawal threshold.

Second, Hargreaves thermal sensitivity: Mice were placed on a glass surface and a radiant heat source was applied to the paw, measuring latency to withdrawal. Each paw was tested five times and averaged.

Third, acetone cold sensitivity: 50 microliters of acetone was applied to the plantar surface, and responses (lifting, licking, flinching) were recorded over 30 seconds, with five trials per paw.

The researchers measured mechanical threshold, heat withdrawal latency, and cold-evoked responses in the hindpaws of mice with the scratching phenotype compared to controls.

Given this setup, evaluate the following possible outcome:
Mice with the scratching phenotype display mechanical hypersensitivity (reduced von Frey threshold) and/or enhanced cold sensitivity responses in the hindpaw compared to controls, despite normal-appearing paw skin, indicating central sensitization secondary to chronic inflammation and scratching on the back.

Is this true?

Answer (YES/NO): NO